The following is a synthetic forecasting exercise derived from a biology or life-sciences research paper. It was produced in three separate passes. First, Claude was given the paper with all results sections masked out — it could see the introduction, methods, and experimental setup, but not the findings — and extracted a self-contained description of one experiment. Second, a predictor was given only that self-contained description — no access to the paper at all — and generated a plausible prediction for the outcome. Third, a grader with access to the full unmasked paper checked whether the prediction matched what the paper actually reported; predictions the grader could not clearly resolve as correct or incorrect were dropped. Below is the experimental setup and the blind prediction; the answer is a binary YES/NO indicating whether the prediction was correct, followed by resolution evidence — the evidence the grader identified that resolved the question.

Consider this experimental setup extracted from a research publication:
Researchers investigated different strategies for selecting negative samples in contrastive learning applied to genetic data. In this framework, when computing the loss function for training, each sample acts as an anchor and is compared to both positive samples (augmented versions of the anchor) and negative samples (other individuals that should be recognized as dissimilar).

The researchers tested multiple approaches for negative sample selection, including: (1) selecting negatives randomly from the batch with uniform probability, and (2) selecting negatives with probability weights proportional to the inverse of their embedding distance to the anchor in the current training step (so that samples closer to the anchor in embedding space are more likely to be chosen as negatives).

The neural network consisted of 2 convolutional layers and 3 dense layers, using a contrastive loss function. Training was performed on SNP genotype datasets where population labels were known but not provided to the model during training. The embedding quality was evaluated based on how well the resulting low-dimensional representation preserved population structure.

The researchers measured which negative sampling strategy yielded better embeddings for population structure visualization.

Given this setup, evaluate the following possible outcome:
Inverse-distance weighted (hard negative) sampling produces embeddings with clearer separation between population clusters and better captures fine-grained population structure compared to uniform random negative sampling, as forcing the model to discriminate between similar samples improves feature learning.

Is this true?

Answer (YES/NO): YES